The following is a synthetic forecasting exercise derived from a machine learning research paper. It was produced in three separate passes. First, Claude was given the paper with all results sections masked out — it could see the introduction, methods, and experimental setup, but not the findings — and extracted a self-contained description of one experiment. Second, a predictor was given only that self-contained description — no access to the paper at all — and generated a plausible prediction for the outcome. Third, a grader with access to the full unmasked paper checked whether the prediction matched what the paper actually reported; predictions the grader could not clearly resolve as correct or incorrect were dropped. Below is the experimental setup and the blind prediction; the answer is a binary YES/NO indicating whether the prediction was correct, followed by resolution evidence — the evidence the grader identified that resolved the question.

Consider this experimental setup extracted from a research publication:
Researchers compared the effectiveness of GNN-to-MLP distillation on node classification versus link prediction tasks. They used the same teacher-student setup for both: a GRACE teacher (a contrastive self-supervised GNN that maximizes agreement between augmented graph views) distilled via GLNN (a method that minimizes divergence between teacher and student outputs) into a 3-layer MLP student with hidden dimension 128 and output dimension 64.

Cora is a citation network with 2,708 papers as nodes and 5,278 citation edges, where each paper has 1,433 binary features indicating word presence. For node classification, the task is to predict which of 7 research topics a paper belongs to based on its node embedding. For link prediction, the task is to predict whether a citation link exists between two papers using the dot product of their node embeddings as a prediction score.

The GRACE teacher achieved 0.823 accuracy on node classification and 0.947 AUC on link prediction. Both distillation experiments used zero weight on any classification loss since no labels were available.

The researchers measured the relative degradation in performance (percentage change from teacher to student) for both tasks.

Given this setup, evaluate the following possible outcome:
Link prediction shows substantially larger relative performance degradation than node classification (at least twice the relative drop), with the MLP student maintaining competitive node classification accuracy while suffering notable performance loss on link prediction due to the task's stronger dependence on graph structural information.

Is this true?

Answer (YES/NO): NO